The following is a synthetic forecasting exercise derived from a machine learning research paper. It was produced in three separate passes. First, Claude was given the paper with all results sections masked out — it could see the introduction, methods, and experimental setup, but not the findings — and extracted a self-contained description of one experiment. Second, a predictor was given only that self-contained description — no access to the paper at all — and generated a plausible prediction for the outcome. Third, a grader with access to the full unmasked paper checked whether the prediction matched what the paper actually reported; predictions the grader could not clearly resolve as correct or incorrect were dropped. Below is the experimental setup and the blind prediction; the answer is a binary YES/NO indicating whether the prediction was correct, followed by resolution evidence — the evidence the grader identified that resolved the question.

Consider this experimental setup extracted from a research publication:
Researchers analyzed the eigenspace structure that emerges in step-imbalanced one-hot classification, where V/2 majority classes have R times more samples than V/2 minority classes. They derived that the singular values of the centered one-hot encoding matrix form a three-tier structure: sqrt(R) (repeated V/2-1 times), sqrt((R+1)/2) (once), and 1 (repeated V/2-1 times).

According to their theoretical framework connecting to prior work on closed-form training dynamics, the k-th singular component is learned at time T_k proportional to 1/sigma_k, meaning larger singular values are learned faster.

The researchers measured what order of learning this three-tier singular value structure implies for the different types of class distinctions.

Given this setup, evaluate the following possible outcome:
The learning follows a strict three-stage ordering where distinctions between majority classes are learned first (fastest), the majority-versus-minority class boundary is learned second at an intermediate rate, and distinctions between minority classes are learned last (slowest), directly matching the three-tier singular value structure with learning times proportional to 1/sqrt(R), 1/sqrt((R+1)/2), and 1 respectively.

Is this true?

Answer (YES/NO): YES